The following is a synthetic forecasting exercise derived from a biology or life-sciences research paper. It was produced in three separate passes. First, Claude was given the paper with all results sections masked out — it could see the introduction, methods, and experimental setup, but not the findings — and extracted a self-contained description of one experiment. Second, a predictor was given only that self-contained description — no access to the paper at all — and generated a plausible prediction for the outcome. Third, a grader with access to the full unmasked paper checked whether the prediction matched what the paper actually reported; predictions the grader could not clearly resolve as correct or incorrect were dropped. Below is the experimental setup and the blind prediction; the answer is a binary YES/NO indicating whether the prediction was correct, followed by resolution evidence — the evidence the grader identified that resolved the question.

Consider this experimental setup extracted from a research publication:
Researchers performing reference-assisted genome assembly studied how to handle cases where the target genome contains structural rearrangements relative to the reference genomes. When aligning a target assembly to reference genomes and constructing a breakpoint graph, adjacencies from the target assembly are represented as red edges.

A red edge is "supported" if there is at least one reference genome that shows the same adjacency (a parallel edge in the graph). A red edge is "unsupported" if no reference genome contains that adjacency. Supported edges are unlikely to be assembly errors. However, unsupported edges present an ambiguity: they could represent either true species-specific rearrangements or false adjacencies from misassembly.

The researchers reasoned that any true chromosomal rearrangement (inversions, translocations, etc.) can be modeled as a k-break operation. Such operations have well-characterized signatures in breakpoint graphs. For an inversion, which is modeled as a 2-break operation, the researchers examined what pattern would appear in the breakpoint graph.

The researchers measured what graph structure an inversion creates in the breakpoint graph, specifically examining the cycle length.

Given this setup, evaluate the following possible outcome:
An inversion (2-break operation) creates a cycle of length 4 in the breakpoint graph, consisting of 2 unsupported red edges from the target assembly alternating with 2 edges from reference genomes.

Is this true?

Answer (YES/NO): NO